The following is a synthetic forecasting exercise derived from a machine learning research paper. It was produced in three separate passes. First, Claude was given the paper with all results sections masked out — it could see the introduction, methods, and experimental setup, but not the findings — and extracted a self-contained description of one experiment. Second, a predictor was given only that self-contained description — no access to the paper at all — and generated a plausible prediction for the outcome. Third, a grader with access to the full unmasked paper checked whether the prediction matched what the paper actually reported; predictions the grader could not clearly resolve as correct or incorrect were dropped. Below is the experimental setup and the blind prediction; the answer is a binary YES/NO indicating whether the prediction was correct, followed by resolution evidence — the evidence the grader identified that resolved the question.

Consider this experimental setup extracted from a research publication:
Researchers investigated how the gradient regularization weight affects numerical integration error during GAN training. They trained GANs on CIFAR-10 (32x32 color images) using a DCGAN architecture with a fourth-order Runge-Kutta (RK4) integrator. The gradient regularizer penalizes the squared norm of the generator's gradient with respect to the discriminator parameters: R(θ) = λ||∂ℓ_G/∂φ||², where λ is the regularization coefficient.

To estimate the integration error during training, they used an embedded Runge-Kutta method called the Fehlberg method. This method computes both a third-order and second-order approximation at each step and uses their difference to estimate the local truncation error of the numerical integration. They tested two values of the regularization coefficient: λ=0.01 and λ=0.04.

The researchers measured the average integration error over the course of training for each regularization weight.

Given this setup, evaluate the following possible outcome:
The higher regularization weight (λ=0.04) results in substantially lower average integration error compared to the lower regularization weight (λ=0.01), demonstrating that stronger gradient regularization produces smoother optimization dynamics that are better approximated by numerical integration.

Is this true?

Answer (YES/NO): YES